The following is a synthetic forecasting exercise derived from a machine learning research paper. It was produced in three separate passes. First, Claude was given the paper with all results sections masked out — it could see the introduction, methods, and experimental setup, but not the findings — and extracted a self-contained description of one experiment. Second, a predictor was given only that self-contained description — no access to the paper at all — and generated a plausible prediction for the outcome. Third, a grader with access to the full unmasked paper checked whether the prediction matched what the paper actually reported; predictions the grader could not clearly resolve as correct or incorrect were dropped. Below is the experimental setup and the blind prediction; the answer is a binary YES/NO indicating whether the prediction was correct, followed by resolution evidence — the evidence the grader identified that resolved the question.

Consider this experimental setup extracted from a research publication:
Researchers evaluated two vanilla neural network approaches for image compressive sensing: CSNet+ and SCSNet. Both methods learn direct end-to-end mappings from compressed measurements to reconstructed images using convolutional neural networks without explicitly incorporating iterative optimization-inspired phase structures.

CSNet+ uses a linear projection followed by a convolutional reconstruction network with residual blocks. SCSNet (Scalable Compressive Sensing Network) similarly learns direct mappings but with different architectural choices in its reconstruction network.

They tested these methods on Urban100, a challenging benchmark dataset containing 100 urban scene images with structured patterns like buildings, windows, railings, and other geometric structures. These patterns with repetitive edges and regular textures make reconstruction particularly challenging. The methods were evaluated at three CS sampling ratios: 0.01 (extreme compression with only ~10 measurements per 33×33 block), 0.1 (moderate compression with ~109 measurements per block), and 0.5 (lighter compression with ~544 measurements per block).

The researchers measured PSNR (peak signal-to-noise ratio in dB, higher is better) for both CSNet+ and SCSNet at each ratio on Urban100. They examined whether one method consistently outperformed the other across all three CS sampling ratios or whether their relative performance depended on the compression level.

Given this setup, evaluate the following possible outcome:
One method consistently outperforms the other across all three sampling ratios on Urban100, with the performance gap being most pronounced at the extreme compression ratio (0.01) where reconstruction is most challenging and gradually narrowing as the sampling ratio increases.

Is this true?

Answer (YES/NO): NO